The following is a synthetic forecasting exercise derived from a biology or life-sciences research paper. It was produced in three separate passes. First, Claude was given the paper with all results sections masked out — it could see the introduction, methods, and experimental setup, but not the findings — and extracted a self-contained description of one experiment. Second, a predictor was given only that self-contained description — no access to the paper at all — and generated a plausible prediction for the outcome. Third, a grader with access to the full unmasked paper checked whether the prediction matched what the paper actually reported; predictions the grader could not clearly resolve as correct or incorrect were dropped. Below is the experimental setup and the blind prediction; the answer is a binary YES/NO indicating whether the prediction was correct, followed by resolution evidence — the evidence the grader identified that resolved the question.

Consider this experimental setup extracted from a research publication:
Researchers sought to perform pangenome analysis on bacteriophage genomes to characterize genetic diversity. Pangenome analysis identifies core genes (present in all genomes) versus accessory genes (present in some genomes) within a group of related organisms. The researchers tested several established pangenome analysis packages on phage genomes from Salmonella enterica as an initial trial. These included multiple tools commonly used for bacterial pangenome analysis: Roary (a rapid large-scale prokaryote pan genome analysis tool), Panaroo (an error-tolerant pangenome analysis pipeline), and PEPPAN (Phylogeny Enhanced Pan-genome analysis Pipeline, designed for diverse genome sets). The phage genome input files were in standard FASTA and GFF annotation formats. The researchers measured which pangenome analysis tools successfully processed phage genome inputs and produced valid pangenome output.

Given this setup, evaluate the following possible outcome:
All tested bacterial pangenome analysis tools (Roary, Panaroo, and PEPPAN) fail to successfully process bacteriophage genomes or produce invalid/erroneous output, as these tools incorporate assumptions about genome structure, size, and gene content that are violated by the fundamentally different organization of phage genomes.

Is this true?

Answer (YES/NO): NO